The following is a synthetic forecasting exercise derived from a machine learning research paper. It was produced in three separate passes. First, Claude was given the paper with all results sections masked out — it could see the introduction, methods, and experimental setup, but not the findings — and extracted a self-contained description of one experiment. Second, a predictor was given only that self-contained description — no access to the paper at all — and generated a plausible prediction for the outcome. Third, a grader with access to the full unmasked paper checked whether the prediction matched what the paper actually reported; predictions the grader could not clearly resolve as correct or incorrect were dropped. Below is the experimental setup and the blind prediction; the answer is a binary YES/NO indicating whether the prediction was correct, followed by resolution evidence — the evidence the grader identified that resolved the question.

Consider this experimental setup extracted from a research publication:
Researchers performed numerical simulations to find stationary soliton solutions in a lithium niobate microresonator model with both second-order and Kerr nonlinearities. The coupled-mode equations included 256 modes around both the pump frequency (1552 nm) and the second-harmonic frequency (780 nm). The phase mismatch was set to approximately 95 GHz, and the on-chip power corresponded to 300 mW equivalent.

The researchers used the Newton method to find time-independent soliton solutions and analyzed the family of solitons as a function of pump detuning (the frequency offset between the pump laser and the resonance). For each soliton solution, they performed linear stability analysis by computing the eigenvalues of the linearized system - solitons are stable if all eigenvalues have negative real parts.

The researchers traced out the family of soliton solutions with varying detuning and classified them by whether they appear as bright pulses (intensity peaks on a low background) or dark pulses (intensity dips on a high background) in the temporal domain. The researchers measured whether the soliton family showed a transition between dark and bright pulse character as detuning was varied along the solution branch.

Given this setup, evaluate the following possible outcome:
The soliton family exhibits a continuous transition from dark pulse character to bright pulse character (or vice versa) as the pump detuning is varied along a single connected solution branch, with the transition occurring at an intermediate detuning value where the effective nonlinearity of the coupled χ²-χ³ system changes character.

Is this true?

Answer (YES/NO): NO